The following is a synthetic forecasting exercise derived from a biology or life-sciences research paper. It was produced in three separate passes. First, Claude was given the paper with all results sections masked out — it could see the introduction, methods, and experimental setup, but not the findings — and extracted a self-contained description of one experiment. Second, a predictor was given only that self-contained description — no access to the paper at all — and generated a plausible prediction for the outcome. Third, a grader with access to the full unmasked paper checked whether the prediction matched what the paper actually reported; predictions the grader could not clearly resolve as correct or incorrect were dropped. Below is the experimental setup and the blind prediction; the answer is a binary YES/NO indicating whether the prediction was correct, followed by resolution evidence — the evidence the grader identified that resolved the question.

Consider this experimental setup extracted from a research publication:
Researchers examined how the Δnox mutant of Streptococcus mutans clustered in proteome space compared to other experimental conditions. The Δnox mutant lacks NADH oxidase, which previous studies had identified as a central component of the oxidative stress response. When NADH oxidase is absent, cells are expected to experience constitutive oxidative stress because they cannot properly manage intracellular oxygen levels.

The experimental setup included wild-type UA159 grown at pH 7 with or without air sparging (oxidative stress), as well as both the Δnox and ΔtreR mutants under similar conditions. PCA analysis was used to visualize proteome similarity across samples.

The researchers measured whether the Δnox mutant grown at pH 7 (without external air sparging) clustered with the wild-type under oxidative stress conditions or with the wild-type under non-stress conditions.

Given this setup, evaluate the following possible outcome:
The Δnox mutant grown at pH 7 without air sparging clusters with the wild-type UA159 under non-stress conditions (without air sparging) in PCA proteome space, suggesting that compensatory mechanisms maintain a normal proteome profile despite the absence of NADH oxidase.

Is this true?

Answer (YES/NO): NO